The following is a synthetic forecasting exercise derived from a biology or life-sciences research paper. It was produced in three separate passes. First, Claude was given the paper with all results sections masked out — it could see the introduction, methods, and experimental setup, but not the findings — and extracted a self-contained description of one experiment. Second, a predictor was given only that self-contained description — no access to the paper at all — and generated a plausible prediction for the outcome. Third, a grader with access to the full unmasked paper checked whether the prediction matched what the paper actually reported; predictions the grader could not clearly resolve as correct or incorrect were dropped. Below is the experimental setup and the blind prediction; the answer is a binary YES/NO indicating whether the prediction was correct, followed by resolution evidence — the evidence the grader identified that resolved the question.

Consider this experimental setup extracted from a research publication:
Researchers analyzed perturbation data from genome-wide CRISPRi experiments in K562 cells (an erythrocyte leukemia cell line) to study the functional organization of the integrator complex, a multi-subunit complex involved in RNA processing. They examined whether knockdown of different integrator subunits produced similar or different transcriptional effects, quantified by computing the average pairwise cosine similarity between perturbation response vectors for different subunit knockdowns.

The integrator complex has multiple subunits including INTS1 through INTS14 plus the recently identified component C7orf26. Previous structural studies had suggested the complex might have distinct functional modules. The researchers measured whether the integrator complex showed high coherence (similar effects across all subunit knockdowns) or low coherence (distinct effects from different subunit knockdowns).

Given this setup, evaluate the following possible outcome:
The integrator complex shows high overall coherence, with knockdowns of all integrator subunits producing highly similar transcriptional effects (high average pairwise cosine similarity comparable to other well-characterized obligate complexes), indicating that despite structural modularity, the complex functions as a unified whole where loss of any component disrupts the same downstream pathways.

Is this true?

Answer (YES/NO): NO